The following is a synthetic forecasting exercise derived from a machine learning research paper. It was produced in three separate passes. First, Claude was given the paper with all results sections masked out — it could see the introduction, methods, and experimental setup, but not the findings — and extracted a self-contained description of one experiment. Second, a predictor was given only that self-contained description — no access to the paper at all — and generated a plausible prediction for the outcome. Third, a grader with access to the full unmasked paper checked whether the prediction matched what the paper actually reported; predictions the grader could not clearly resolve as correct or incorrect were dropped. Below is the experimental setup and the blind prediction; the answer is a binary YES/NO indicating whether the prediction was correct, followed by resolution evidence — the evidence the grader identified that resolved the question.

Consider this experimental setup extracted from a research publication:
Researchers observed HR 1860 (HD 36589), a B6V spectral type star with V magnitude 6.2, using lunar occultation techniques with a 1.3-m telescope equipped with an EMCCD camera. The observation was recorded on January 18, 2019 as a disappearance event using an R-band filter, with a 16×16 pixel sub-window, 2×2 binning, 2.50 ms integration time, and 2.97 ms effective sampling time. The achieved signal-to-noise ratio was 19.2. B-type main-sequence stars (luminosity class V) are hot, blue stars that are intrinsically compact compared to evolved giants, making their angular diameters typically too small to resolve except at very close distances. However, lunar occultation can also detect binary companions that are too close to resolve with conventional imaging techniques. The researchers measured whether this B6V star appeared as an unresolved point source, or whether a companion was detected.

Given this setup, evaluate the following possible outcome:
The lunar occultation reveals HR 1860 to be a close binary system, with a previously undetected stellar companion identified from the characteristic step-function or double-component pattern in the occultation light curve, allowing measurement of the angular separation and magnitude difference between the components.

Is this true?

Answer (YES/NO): YES